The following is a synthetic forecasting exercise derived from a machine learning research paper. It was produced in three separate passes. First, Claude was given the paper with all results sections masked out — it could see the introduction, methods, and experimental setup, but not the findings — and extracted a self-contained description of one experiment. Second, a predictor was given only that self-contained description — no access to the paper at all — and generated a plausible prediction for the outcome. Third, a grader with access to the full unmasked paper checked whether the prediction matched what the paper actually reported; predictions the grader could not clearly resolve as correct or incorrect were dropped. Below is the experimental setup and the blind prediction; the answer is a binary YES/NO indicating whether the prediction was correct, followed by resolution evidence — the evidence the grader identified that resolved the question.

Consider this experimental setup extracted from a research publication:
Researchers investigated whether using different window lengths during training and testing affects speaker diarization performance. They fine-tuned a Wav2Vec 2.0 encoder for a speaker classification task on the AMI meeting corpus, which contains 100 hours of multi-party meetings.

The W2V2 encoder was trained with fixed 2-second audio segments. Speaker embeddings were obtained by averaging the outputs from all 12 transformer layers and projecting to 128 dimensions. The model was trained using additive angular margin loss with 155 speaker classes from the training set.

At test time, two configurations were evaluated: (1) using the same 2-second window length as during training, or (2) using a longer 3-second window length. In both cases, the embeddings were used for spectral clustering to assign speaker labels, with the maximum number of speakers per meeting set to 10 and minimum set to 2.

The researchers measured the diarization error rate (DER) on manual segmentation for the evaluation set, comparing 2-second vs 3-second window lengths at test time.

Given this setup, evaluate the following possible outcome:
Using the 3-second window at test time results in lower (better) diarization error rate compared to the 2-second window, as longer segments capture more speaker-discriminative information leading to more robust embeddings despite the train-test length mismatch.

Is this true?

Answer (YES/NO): YES